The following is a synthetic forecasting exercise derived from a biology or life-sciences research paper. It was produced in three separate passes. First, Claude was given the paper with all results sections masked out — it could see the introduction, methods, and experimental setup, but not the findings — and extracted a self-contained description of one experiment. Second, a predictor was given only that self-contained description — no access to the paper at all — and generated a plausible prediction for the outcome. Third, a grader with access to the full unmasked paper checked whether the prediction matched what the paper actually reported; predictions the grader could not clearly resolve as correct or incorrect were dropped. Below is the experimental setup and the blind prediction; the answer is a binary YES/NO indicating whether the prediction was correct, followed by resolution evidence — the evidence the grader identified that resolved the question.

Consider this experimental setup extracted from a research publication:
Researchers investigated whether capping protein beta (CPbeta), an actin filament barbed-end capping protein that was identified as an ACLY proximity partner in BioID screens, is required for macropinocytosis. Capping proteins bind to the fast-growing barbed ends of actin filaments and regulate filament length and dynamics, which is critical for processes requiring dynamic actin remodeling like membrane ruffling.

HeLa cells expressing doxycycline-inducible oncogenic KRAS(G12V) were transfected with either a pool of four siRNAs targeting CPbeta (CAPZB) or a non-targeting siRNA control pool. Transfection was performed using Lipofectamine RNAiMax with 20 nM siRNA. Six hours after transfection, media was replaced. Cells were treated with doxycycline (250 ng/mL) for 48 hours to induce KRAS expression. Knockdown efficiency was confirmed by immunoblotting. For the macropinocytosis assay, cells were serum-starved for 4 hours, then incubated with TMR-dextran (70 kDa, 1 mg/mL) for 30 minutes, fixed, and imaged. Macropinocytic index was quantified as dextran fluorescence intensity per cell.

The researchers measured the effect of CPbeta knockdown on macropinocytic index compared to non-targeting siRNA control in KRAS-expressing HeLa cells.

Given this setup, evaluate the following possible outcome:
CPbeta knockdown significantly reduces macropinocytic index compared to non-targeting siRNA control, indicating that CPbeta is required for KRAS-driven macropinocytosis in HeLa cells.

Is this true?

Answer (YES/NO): YES